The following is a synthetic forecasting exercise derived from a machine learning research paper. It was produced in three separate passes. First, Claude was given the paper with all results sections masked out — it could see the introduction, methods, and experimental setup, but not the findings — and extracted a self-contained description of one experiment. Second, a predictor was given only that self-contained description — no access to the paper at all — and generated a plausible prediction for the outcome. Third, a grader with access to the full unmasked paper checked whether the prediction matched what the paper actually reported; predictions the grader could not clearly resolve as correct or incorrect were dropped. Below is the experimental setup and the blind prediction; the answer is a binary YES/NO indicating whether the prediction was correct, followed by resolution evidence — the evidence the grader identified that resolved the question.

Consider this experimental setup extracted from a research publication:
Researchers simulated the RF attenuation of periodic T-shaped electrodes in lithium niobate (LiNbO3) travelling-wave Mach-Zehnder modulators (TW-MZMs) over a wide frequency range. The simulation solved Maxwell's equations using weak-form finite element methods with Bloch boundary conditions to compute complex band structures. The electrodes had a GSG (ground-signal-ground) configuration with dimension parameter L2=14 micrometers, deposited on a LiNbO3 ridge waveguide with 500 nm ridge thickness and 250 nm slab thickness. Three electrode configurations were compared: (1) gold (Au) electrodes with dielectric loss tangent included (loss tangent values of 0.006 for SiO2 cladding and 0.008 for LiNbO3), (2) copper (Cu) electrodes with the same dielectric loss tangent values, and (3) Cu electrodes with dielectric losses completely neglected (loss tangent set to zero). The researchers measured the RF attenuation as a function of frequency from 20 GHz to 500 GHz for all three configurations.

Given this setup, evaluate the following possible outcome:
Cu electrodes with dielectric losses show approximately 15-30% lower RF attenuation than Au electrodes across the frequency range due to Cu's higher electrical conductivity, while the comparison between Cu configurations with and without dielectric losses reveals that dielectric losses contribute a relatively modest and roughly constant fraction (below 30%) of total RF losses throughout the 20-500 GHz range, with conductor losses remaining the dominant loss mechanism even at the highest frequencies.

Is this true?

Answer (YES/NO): NO